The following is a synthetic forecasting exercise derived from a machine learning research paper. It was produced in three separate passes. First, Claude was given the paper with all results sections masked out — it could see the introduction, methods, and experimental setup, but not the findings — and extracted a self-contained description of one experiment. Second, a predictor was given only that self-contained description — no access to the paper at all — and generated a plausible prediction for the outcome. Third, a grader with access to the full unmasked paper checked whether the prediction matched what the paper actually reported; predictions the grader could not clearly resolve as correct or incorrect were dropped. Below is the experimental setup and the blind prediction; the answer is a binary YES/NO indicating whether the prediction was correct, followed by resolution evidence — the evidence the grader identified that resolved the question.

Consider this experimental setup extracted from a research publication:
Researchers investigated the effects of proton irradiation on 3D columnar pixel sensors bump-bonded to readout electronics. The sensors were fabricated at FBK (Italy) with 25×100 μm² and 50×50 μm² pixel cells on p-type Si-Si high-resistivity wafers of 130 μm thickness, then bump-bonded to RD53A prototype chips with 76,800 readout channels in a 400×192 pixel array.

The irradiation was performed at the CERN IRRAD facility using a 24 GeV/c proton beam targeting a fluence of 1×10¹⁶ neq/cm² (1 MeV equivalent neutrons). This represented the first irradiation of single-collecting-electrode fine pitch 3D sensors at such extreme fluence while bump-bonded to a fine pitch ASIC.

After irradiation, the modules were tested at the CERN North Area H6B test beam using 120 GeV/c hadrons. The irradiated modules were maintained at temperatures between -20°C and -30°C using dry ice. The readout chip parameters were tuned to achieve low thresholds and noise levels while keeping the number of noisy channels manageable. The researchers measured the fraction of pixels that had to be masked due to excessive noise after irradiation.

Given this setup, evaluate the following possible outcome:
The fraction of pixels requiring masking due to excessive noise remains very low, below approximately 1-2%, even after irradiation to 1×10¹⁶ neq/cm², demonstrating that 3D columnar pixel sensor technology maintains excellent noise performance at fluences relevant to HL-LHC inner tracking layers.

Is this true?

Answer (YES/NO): YES